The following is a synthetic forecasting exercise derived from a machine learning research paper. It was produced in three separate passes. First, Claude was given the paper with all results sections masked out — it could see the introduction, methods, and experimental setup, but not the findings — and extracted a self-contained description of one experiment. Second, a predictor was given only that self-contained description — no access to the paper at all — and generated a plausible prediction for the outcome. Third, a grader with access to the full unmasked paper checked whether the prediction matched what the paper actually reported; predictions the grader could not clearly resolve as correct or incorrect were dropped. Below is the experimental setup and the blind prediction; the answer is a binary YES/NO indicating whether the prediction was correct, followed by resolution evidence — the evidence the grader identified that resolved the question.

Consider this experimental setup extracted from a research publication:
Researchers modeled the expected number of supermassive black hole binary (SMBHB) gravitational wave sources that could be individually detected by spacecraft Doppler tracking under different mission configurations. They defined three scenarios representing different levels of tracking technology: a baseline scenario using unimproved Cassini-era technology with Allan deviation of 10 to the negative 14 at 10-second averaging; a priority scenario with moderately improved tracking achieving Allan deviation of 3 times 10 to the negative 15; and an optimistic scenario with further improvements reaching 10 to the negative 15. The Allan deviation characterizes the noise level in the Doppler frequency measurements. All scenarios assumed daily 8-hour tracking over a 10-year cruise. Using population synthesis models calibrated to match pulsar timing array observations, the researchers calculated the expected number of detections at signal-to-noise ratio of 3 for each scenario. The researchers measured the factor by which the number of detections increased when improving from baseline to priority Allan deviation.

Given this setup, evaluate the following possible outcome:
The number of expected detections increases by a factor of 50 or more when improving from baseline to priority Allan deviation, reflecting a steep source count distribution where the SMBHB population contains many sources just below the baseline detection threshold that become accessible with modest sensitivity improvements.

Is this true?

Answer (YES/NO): NO